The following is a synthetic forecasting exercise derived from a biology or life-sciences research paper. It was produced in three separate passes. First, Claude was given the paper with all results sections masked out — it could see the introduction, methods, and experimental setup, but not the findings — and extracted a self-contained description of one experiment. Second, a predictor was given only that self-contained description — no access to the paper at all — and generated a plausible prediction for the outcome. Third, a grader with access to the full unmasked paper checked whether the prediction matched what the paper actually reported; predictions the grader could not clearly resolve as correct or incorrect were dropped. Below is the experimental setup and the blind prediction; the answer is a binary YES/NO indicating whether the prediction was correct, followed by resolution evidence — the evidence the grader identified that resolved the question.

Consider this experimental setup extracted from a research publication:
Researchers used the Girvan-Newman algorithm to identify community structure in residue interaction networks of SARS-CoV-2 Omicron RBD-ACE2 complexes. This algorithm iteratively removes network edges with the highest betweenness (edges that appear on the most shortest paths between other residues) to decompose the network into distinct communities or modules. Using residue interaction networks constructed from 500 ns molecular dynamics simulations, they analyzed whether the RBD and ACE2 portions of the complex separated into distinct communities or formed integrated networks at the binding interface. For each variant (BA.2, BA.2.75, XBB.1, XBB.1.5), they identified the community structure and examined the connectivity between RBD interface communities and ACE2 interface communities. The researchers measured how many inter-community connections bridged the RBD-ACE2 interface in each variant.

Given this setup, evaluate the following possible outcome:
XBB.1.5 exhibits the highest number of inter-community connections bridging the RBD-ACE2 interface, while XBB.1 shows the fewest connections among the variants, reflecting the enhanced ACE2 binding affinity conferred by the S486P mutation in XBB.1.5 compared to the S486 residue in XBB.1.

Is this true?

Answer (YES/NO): NO